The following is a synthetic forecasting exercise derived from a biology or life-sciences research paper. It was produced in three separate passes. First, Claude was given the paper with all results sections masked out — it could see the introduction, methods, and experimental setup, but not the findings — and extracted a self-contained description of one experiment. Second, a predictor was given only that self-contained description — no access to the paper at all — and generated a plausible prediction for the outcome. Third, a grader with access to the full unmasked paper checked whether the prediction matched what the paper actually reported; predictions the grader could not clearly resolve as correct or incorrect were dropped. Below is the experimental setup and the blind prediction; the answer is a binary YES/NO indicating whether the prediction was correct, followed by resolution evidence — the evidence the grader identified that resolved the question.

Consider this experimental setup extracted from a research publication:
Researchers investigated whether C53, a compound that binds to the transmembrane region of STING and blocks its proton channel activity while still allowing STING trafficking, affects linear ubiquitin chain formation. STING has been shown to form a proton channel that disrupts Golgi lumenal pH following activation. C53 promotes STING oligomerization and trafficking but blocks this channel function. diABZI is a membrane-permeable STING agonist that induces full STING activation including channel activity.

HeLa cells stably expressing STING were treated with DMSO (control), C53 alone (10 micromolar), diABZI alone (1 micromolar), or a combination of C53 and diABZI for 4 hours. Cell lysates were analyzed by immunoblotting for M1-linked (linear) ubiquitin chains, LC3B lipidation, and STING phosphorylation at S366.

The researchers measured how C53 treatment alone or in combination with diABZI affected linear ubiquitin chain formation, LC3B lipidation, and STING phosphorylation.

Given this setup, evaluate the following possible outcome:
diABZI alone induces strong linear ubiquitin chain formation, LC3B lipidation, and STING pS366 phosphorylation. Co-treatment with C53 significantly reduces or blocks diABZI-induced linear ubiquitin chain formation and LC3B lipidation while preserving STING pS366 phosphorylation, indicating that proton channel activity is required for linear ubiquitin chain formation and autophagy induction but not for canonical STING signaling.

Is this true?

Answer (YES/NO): YES